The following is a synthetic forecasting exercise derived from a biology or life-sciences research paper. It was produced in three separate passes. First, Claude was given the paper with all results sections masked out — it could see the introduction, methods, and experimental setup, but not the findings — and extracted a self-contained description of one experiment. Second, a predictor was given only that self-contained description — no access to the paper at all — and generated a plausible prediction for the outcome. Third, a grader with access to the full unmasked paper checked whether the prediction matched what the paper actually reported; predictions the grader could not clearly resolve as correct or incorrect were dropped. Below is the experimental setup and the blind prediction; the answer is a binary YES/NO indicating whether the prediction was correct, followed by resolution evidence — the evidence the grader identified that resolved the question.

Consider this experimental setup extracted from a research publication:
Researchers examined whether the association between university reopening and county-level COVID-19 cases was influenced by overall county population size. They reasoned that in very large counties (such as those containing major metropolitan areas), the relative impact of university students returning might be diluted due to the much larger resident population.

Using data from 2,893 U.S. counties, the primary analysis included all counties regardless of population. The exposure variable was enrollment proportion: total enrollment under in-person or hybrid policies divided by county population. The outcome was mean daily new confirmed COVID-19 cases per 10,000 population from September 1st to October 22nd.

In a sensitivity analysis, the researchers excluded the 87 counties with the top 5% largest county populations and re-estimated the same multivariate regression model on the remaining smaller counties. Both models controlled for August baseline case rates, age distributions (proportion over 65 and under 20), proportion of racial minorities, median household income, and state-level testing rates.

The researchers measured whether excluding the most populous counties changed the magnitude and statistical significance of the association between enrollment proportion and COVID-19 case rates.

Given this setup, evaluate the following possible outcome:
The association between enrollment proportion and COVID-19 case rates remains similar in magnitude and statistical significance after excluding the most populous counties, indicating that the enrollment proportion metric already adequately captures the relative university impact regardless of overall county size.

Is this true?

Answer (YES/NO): YES